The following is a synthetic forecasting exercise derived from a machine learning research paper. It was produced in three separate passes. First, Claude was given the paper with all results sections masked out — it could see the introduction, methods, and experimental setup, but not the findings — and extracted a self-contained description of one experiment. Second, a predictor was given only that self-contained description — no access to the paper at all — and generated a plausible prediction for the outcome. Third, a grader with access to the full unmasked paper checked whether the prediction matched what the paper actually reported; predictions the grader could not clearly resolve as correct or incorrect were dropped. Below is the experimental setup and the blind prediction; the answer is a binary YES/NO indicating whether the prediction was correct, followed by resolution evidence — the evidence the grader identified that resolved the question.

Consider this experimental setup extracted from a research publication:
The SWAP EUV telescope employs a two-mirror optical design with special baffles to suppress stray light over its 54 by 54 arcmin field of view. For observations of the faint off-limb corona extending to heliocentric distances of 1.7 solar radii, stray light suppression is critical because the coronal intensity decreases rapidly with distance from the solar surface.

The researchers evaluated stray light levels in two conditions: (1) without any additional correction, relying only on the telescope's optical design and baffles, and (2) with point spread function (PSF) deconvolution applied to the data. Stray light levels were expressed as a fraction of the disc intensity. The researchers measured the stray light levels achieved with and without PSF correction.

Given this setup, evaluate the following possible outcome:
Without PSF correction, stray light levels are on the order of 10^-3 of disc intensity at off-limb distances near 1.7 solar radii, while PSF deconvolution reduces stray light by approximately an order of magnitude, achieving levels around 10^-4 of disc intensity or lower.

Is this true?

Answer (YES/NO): YES